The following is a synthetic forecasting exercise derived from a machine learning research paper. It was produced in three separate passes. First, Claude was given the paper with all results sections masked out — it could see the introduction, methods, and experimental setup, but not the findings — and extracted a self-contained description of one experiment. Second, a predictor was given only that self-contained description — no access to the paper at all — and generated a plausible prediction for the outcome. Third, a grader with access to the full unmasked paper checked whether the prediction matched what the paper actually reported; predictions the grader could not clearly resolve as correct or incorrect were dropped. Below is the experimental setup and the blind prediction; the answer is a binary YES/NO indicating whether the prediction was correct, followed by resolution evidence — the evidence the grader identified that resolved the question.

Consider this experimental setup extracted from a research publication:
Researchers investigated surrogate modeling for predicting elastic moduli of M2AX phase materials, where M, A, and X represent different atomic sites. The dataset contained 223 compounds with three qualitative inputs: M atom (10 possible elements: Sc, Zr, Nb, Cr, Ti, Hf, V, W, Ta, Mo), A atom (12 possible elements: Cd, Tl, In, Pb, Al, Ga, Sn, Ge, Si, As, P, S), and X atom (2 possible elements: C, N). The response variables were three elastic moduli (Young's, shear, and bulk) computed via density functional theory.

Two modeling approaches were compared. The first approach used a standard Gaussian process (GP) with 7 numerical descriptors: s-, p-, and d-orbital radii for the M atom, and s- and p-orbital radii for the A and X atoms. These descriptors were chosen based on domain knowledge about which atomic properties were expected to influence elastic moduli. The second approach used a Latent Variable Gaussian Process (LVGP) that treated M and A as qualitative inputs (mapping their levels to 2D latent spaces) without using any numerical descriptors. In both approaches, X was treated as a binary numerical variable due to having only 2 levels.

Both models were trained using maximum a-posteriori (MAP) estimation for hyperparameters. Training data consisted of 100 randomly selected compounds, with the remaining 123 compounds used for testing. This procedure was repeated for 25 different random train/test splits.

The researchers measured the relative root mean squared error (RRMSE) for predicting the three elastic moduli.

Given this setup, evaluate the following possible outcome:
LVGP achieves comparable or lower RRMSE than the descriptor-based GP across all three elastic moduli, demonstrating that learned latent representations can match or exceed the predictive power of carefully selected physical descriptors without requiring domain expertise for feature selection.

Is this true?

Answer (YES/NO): YES